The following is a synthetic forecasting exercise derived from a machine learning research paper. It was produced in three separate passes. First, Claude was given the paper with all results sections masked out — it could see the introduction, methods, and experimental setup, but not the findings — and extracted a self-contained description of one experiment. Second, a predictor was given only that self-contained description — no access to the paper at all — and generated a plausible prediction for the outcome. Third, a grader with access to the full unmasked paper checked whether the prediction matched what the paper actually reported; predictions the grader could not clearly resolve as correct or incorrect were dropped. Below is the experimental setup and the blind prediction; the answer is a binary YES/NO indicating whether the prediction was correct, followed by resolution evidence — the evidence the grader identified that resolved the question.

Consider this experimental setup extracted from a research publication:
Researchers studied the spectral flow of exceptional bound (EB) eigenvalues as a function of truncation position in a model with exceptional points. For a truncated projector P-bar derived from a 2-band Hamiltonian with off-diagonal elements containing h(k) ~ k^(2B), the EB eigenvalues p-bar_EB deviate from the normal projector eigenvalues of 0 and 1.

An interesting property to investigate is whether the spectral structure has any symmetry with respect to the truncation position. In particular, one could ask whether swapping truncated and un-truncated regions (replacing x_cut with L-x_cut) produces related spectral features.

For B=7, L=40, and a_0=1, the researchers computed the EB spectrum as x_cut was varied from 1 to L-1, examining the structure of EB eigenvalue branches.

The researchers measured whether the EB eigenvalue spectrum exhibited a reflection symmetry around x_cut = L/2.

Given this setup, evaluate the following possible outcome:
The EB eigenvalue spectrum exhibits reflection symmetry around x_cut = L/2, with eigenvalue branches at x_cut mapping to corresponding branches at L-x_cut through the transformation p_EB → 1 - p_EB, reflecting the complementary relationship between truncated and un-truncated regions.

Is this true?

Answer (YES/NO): NO